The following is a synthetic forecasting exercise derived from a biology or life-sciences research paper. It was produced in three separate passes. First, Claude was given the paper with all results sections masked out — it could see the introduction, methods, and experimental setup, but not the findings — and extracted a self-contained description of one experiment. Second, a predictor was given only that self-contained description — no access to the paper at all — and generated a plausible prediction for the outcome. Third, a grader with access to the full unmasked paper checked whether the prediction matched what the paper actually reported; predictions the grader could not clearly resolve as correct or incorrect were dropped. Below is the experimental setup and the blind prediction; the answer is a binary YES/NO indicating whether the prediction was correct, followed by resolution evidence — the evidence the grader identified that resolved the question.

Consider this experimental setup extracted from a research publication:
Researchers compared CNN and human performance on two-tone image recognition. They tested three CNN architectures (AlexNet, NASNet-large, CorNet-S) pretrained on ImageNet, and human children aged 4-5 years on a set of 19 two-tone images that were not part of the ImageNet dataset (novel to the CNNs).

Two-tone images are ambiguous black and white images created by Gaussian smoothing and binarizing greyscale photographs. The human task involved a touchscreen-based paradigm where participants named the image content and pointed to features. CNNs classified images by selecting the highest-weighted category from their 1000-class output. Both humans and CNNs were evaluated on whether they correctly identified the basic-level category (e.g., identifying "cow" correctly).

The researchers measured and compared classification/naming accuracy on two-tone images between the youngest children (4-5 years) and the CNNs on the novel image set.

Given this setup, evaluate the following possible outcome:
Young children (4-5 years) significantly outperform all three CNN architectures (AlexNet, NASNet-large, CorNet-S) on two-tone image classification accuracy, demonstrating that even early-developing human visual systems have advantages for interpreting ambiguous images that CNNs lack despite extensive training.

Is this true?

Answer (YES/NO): NO